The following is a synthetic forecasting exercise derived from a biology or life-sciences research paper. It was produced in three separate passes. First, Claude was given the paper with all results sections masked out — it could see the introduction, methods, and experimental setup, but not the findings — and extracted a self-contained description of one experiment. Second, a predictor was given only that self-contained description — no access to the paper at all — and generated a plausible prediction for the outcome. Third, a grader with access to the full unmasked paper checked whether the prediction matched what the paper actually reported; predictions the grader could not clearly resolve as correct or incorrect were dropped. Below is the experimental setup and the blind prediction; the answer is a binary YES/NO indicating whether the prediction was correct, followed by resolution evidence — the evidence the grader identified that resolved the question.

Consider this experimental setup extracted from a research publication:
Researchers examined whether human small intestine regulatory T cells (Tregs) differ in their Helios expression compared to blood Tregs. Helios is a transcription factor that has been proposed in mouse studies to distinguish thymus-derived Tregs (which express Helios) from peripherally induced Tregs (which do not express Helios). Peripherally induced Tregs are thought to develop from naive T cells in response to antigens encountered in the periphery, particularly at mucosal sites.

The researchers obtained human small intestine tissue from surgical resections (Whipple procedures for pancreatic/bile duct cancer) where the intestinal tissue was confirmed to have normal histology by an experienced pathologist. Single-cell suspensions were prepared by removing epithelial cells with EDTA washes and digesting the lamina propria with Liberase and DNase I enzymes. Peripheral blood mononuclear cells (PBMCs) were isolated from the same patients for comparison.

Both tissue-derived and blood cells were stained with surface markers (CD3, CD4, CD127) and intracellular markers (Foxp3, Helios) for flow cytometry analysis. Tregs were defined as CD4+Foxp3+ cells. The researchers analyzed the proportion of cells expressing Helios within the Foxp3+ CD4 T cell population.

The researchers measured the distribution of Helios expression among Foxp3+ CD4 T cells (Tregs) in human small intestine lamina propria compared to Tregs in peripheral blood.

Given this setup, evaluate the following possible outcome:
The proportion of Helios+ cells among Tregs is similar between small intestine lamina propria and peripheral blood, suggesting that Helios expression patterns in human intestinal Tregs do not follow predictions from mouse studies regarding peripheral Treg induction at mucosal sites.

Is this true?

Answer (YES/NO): NO